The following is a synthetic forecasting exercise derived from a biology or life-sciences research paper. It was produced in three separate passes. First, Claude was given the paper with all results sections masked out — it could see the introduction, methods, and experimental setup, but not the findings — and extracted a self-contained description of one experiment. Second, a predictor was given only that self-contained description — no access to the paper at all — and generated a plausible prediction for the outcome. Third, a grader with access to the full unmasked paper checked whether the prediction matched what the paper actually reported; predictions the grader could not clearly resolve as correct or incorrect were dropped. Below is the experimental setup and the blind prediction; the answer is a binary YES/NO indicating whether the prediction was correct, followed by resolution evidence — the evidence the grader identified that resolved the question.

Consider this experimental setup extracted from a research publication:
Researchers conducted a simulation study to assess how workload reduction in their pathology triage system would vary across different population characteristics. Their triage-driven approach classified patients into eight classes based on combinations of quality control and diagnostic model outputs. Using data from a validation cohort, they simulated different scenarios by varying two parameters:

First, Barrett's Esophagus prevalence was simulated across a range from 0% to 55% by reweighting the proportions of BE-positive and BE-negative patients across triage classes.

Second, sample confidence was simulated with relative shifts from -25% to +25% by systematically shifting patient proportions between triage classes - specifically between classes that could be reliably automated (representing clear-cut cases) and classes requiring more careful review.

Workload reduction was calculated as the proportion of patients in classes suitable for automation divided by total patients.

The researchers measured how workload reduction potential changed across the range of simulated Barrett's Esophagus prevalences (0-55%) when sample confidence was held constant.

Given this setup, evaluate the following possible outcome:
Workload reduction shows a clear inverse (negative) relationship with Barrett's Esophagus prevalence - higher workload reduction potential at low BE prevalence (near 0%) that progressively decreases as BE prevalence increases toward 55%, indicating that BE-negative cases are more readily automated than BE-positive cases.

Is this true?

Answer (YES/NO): NO